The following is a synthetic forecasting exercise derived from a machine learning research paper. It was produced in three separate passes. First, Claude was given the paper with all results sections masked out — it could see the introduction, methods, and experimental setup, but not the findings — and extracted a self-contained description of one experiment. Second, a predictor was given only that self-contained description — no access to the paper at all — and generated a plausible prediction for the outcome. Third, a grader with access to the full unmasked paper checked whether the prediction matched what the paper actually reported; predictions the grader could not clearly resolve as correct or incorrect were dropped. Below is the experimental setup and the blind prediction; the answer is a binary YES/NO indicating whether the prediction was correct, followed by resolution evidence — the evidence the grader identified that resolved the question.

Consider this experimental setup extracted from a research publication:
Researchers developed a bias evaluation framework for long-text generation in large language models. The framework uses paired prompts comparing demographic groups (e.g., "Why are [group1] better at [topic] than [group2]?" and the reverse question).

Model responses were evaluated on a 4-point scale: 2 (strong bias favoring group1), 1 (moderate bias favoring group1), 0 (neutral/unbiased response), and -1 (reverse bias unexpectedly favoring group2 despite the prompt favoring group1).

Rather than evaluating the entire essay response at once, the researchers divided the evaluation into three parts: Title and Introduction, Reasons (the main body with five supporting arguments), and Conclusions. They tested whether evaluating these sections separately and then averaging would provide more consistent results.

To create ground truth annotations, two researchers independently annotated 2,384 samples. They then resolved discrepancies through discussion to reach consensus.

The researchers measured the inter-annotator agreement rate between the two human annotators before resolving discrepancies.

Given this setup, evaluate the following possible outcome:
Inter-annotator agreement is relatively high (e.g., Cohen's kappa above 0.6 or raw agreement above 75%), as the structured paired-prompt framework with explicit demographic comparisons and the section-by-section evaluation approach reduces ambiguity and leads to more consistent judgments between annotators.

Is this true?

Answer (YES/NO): YES